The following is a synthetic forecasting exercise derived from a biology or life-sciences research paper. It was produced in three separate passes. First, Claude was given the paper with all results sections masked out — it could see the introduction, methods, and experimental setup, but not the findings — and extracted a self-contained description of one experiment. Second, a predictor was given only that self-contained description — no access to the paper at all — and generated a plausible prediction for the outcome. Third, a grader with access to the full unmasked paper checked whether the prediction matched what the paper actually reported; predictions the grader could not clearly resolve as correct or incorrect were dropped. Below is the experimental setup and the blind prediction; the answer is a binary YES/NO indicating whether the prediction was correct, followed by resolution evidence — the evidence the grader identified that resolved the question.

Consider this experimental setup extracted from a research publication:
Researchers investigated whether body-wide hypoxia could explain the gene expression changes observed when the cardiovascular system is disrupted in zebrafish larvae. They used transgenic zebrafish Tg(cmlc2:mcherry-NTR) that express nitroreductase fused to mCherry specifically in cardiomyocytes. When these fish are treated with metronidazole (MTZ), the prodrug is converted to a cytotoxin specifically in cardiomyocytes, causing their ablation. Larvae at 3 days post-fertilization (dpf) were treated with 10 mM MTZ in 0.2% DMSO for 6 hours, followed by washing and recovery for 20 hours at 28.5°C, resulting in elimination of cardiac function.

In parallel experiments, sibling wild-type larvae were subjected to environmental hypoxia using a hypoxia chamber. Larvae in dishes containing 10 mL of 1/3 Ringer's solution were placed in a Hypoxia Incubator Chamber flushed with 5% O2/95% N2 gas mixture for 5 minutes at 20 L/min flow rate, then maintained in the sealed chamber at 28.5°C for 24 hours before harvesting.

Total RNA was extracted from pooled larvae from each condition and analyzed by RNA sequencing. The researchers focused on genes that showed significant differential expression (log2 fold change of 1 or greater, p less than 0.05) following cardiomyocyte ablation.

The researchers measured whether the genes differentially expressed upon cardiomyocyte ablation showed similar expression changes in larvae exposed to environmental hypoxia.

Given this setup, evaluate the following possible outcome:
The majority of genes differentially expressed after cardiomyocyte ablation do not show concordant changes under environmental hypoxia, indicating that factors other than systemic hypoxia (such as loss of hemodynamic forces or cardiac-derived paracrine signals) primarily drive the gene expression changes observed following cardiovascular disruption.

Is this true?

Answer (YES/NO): YES